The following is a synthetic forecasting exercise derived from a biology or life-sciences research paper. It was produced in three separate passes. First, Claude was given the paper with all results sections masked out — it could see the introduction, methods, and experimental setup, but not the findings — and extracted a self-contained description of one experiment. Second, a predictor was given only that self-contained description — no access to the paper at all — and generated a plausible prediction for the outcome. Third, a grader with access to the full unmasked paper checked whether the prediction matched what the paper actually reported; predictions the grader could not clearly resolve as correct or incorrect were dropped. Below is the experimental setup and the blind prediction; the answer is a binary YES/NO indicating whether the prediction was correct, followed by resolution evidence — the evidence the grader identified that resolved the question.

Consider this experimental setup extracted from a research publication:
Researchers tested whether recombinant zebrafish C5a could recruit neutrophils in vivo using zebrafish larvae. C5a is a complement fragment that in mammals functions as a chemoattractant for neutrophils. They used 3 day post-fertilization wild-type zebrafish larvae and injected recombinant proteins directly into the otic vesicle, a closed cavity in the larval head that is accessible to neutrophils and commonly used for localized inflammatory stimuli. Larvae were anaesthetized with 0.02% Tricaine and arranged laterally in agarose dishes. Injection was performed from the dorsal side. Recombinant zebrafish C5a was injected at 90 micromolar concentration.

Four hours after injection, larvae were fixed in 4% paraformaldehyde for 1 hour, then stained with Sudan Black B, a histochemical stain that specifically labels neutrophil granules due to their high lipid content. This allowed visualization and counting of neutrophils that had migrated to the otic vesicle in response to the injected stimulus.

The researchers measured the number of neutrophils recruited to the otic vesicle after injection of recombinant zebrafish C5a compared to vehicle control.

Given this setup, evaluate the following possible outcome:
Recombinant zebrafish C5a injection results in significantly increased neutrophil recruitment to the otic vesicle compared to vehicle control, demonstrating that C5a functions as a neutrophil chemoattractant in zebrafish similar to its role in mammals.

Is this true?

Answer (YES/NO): YES